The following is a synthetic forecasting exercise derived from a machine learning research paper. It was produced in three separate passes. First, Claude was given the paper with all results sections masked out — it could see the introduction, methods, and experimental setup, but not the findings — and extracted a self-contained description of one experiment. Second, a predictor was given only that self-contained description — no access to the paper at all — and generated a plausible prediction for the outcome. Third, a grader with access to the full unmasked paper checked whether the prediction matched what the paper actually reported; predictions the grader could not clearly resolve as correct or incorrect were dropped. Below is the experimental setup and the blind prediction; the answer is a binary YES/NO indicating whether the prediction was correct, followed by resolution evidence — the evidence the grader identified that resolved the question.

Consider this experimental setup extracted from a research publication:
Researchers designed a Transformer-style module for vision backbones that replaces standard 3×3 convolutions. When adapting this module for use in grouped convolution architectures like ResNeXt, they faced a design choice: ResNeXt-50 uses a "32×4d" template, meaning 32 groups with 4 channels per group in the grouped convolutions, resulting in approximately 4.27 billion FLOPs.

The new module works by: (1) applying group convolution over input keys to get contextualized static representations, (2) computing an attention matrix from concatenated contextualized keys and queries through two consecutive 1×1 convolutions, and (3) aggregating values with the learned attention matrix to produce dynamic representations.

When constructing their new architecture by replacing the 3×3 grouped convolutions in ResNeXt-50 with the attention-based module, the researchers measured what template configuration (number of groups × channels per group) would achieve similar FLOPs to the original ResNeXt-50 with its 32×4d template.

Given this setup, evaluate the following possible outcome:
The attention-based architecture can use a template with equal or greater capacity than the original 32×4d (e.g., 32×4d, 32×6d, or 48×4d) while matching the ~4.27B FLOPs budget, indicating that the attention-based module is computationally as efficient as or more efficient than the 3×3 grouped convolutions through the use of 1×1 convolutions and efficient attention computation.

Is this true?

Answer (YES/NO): NO